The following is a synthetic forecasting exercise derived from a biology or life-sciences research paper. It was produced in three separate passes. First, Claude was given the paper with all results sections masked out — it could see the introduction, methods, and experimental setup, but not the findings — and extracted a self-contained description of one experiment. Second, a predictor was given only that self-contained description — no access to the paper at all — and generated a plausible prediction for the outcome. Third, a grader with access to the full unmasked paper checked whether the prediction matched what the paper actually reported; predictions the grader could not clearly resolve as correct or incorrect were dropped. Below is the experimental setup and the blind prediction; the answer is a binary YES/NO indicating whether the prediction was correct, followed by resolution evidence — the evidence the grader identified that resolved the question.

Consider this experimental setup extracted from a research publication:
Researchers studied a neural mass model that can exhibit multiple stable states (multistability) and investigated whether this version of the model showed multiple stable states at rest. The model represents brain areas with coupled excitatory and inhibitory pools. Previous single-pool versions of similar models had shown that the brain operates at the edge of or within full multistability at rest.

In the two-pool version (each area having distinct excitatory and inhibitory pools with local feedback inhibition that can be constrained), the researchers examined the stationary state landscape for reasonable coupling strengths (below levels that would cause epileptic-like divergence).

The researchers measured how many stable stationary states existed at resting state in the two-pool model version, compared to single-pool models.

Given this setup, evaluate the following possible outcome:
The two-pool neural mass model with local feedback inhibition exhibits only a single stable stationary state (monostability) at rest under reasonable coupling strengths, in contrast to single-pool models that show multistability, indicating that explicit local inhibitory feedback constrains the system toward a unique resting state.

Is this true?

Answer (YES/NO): YES